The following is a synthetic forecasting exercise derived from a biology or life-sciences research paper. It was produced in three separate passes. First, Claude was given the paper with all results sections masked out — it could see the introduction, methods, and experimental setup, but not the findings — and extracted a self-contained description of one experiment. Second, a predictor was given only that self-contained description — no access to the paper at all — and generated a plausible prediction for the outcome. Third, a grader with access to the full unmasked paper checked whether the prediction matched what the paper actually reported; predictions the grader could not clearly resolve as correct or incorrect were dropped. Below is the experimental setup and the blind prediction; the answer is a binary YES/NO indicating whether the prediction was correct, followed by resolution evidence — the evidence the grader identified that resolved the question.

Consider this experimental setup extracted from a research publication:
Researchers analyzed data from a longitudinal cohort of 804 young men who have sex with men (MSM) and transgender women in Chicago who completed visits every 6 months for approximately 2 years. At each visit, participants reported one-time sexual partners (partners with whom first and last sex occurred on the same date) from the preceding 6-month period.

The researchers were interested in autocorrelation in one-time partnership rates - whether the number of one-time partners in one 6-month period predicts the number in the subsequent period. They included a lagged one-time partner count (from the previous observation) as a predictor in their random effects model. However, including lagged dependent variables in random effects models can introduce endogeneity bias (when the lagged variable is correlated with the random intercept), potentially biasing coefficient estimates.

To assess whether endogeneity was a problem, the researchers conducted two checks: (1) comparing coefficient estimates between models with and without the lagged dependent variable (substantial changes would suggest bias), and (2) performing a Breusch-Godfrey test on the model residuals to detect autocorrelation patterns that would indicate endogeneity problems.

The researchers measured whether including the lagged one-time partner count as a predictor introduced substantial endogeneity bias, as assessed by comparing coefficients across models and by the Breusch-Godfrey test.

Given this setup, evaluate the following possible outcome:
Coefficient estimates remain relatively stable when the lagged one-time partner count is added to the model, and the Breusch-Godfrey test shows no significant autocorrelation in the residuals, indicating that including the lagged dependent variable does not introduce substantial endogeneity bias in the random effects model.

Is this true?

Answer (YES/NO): YES